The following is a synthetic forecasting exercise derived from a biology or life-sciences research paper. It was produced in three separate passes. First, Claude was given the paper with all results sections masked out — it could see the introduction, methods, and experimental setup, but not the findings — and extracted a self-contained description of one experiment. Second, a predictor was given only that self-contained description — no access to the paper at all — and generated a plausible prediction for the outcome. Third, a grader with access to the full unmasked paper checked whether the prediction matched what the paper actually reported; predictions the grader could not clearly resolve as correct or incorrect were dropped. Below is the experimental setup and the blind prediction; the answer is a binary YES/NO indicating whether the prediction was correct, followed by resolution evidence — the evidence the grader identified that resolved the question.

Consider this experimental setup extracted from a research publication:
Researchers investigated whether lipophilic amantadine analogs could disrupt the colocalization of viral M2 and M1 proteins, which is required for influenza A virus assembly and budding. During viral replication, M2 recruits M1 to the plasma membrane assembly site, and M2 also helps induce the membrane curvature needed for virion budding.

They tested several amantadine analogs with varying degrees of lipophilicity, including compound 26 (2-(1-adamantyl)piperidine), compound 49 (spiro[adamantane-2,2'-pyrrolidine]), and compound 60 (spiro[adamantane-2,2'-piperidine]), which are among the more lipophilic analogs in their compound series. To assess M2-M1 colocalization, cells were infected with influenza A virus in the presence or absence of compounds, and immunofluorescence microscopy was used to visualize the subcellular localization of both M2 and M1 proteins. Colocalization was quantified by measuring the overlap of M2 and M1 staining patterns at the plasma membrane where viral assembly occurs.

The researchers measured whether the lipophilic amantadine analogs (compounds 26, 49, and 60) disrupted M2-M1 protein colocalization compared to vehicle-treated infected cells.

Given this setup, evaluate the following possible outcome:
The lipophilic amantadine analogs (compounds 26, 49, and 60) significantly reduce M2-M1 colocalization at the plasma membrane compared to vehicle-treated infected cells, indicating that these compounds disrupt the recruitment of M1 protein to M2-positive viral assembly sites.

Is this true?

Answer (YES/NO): YES